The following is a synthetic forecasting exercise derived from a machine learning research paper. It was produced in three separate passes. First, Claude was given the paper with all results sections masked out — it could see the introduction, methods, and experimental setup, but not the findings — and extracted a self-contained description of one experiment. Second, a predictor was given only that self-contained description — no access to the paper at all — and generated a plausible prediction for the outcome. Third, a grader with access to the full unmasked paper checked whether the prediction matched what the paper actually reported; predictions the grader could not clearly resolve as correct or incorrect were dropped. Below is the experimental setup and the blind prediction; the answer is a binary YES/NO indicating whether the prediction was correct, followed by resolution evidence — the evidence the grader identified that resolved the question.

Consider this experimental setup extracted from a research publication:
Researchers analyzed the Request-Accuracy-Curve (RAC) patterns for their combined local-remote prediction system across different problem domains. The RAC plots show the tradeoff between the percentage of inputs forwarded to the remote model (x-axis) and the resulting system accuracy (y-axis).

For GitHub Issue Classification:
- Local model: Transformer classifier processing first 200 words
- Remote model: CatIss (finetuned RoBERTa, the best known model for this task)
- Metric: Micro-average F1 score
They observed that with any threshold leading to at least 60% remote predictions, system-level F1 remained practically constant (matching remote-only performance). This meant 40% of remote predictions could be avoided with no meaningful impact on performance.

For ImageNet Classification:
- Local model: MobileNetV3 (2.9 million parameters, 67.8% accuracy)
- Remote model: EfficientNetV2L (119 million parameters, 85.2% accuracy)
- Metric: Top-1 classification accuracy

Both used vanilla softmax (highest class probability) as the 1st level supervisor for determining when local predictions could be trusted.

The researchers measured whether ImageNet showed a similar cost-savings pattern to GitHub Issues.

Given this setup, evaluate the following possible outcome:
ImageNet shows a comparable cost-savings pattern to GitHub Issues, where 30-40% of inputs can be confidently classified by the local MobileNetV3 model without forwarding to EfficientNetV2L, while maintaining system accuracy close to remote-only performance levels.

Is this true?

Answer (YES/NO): YES